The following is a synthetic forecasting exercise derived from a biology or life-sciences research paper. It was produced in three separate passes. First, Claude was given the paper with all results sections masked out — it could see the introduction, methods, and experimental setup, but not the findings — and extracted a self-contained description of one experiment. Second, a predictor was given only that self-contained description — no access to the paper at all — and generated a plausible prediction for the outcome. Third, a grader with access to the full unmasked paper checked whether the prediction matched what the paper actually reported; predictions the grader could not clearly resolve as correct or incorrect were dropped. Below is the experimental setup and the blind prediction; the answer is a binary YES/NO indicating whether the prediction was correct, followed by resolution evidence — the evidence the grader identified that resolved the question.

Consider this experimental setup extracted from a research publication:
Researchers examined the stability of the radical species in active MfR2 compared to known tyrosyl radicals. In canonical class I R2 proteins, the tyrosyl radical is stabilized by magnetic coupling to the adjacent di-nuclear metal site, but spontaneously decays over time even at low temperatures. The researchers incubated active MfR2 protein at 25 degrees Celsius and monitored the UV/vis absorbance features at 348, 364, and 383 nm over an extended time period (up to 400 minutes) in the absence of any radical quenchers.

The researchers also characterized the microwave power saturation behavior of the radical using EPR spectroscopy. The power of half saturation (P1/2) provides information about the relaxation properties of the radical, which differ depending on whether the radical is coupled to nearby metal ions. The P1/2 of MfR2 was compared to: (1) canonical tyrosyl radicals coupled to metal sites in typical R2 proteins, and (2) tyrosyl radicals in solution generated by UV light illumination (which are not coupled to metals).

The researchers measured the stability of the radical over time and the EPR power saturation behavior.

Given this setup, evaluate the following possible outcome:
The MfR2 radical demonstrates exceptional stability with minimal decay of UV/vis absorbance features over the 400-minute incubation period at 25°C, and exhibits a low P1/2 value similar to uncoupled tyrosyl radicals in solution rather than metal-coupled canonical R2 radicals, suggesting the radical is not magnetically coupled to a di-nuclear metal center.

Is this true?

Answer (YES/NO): YES